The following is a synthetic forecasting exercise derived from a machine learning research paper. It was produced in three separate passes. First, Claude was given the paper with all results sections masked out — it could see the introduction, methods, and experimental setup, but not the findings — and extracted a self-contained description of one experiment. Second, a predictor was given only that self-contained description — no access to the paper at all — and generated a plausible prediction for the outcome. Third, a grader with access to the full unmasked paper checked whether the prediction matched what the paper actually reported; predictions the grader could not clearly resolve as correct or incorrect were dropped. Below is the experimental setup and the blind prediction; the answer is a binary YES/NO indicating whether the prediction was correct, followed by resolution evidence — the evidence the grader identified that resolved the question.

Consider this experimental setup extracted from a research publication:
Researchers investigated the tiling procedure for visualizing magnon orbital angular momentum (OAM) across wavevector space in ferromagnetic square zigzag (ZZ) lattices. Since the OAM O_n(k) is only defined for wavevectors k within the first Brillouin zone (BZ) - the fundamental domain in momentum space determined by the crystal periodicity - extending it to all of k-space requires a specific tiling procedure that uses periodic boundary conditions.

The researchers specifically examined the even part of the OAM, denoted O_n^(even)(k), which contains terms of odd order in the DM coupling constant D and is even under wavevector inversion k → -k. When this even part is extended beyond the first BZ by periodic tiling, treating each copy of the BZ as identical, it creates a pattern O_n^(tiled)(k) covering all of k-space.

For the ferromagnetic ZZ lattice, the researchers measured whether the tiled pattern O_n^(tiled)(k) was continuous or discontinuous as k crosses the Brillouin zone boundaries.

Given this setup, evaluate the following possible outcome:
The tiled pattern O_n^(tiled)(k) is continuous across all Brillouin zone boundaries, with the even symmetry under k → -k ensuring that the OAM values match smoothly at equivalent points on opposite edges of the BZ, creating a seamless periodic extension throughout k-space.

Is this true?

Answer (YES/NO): YES